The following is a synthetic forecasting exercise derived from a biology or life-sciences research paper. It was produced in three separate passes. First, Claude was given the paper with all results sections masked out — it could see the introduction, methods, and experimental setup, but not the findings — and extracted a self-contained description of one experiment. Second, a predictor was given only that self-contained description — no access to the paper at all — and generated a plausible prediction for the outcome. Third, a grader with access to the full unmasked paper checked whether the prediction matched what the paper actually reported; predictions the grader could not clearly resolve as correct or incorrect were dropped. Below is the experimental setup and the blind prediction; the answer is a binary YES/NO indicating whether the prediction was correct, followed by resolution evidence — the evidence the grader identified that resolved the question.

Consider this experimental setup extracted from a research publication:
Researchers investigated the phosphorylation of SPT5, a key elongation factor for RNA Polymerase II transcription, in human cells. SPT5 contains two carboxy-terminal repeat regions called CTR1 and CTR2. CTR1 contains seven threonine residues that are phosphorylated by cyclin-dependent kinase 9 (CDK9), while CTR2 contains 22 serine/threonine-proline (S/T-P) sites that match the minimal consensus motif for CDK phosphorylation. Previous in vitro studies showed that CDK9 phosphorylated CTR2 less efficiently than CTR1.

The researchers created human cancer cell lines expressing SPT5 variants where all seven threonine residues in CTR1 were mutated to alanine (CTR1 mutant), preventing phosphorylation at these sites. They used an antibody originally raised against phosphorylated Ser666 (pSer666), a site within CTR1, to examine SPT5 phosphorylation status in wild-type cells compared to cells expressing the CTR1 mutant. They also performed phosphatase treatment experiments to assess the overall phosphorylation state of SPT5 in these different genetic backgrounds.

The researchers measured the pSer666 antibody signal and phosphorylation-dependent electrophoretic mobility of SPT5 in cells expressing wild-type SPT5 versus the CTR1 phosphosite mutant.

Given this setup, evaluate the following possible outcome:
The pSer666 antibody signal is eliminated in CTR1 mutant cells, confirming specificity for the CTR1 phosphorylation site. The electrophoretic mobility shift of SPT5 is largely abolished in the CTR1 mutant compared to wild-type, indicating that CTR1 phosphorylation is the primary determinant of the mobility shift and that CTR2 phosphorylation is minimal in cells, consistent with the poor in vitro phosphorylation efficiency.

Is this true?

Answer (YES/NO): NO